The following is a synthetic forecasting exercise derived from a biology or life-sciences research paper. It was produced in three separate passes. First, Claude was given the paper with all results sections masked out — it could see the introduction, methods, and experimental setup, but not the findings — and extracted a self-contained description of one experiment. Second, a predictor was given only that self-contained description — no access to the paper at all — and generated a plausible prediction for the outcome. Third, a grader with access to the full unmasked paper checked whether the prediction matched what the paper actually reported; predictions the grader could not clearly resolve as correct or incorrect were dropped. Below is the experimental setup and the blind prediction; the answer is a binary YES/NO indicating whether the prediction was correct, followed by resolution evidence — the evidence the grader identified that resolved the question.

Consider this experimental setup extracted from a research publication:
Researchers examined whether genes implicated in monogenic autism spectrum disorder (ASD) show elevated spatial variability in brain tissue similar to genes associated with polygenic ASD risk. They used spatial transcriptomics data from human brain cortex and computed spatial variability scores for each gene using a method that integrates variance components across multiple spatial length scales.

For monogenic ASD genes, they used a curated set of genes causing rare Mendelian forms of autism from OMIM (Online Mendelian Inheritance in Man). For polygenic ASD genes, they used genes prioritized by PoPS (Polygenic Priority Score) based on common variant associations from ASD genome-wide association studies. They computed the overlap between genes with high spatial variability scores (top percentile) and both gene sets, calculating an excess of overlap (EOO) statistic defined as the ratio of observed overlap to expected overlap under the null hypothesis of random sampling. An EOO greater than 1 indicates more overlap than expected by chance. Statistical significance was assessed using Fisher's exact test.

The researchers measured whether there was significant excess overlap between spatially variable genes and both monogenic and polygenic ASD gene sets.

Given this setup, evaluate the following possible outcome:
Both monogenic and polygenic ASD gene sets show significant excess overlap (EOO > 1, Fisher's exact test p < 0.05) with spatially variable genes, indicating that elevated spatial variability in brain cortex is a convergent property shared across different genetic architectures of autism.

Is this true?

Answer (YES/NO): NO